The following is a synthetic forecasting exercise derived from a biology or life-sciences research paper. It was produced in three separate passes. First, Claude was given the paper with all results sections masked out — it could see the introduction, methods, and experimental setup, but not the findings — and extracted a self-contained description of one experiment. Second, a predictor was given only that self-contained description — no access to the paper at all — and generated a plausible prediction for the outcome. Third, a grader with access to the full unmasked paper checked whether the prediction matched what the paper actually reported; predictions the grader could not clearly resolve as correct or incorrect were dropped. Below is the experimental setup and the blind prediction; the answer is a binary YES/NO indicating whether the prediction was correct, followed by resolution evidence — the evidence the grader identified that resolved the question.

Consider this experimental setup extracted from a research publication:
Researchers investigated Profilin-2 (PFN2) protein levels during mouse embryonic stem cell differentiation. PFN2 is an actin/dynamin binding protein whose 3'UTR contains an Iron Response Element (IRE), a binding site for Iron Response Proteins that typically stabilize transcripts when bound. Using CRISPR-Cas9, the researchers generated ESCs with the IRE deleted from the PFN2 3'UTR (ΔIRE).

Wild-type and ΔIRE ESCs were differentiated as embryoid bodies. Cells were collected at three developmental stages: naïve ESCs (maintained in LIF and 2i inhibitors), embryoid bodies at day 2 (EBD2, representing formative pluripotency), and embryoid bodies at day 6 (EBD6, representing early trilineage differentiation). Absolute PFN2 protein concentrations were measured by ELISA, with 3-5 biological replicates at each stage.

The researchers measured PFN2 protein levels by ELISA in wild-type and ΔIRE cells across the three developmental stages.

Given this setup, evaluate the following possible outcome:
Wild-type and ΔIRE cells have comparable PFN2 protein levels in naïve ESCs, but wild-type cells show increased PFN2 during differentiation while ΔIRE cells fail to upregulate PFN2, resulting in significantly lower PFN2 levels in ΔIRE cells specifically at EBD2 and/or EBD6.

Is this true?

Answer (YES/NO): YES